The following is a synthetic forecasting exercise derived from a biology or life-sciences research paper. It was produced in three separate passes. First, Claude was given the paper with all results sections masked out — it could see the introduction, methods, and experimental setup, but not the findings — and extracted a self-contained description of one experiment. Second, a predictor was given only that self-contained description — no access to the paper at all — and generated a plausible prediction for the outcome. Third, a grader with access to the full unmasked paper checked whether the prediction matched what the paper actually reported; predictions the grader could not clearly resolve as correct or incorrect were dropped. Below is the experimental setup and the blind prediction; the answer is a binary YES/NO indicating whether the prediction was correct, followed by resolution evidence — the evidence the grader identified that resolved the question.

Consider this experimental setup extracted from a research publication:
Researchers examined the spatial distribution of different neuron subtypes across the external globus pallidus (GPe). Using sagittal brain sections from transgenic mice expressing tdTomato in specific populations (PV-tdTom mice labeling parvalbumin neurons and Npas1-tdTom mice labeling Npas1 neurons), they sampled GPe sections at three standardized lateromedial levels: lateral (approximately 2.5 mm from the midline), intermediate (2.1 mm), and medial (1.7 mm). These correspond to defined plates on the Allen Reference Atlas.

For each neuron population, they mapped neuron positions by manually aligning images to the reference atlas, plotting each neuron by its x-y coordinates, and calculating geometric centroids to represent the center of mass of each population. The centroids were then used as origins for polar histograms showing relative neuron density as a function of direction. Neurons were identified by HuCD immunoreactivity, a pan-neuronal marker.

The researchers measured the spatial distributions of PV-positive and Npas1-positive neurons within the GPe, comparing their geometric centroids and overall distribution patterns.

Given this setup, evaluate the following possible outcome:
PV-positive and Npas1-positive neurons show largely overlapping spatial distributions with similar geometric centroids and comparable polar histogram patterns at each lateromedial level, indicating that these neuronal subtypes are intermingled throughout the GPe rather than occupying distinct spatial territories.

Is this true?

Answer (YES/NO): NO